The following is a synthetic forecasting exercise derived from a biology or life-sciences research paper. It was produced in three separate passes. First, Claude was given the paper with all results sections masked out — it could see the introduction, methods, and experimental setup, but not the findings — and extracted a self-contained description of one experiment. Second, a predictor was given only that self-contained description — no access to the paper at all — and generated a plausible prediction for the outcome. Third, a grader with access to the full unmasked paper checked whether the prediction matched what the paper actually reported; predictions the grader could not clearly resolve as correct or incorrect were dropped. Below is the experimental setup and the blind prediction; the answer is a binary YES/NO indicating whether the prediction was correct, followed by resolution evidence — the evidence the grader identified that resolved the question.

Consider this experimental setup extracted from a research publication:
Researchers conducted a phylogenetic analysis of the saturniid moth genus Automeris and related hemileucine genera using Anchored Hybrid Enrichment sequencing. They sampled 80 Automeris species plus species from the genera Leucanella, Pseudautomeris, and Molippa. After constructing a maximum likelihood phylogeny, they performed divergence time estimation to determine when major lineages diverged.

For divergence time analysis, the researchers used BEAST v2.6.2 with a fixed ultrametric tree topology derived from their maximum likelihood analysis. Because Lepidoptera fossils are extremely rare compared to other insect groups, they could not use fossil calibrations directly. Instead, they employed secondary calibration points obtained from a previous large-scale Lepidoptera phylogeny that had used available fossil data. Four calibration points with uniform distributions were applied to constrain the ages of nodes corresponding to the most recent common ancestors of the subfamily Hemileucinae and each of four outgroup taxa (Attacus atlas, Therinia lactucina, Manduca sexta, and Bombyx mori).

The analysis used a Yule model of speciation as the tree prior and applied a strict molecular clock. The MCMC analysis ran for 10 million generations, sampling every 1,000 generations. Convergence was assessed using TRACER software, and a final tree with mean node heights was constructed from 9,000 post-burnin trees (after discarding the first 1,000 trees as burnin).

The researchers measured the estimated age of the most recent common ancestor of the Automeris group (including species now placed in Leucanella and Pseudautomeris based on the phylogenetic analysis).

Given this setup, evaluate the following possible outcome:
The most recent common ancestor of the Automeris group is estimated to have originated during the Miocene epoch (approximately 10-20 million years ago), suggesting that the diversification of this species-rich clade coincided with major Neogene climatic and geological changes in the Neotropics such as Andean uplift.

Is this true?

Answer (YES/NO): NO